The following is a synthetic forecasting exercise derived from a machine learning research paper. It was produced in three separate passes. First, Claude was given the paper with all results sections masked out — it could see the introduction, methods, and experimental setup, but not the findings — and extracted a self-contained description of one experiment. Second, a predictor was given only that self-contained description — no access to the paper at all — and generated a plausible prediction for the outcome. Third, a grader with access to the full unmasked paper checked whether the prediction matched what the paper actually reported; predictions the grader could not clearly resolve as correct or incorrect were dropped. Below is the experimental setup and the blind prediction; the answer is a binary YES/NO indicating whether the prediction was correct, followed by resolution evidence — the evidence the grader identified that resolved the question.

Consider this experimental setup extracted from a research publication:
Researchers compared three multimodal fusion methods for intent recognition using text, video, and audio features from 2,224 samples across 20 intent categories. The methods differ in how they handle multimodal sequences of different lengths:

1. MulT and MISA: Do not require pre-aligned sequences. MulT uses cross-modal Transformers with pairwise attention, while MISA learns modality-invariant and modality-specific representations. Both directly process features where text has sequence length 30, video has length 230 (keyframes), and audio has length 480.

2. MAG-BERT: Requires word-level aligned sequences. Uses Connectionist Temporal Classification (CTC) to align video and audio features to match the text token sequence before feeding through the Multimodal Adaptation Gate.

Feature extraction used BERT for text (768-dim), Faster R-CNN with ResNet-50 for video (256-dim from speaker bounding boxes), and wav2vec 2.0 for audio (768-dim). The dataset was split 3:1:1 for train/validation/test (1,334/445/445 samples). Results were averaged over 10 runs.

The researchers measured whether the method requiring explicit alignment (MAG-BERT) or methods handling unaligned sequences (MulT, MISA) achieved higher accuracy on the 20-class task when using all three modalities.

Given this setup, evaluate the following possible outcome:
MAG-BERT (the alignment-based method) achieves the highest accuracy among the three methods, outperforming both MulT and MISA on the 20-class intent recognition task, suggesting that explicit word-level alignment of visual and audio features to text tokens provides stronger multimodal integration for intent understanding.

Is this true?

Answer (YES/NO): YES